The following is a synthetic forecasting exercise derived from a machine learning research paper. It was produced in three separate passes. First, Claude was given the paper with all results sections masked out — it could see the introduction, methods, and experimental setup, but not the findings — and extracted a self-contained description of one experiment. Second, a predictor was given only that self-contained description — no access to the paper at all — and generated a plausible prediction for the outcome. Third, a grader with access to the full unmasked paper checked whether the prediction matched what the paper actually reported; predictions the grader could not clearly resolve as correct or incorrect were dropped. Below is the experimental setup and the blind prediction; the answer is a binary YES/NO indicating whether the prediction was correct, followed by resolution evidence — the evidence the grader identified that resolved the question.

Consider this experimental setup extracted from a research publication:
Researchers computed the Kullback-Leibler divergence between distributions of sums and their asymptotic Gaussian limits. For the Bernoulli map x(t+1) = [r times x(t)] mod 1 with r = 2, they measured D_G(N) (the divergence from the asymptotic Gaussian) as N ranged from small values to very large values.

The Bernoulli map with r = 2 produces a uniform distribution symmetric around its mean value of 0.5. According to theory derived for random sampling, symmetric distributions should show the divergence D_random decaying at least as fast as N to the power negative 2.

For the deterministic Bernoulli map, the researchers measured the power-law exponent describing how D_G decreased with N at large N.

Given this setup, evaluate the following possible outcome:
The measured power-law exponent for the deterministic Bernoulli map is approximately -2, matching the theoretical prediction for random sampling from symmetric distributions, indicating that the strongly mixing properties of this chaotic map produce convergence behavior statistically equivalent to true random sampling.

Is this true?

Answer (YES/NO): NO